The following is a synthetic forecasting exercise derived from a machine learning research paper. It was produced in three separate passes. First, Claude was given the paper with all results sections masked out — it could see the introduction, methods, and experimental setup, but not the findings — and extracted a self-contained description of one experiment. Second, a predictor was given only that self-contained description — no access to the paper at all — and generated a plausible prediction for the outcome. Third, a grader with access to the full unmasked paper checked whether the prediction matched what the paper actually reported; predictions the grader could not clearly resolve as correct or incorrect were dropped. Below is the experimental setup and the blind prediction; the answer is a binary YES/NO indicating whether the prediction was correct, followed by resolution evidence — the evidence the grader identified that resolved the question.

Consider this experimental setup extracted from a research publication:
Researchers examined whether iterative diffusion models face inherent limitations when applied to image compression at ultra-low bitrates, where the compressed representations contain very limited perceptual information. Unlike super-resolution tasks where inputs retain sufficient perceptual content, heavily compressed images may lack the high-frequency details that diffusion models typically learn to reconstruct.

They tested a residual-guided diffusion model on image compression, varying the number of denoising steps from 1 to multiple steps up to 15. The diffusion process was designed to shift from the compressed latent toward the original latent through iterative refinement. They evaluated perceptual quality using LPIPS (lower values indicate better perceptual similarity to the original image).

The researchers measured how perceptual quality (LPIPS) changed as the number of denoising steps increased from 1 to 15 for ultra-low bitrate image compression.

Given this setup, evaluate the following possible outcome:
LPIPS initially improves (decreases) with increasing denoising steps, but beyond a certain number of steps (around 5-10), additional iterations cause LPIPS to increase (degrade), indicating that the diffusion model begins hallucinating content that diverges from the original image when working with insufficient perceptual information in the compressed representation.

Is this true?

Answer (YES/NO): NO